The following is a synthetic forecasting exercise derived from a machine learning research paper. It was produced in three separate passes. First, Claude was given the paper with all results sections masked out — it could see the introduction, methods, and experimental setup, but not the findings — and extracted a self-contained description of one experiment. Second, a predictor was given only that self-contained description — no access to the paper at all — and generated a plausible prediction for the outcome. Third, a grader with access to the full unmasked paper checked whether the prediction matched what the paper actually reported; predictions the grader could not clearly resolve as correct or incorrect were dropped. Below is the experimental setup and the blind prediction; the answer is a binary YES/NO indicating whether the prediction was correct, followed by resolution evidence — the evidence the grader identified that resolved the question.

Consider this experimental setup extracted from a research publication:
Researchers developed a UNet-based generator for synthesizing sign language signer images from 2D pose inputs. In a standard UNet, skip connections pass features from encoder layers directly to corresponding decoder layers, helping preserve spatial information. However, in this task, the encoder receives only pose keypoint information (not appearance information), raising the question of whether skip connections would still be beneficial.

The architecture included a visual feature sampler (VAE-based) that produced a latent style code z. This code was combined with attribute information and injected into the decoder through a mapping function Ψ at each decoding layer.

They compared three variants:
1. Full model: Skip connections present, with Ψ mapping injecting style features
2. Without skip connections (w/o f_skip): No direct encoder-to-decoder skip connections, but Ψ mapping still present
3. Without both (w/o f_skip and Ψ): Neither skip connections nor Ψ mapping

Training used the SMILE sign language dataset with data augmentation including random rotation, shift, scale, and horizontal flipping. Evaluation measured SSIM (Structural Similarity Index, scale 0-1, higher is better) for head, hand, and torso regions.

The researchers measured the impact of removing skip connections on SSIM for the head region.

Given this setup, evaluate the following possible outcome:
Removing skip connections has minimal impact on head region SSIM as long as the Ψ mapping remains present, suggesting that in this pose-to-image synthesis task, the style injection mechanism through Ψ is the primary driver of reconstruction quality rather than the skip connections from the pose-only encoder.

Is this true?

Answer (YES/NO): NO